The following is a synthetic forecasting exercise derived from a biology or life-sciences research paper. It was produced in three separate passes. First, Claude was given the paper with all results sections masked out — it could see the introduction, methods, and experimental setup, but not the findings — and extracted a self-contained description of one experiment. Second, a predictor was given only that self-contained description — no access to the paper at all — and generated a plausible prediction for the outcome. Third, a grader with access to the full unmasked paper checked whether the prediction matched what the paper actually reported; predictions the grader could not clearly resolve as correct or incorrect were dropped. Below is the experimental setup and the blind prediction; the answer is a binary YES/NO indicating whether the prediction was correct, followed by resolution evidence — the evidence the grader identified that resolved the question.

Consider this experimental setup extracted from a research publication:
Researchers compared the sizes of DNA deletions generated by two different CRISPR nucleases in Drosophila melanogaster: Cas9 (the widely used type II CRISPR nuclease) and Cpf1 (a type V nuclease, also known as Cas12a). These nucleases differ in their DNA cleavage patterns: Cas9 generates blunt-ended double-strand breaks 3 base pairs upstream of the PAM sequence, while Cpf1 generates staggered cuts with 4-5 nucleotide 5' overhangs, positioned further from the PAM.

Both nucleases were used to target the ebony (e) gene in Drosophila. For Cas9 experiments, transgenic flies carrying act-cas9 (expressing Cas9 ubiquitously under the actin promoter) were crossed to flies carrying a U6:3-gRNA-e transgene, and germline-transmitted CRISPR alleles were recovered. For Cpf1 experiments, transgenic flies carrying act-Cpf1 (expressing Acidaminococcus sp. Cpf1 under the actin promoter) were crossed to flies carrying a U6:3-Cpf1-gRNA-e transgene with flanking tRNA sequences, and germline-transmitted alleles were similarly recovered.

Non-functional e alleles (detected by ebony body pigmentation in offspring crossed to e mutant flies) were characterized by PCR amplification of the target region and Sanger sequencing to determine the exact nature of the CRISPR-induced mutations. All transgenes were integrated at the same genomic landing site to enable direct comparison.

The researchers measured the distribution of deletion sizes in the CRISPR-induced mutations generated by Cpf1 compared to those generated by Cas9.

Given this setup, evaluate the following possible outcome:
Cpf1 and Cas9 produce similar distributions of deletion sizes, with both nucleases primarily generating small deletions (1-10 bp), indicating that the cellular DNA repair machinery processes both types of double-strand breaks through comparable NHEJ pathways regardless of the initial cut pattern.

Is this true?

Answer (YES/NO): NO